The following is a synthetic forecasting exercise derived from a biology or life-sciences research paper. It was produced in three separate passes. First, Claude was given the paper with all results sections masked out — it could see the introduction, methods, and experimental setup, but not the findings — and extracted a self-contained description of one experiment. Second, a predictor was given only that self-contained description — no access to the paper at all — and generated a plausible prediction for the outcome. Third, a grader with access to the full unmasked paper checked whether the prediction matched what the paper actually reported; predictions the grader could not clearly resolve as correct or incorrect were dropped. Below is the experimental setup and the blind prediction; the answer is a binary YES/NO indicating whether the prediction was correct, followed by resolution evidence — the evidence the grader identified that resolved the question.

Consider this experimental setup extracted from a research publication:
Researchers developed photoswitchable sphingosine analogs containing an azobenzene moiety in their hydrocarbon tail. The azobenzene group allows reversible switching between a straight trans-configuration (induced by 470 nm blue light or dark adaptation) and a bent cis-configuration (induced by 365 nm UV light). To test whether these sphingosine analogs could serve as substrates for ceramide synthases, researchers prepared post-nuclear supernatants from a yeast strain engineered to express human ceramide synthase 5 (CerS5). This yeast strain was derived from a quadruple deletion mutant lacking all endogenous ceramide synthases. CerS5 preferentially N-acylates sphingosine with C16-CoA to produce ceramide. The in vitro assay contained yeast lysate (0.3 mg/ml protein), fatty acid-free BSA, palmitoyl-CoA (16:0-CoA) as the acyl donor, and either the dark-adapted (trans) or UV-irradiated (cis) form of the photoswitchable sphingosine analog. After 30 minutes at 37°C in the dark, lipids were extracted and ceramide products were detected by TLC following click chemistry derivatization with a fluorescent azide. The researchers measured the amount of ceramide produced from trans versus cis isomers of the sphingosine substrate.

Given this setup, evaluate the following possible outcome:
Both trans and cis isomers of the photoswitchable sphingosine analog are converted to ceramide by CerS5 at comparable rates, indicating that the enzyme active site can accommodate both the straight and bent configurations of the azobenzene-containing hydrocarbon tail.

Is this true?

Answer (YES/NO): NO